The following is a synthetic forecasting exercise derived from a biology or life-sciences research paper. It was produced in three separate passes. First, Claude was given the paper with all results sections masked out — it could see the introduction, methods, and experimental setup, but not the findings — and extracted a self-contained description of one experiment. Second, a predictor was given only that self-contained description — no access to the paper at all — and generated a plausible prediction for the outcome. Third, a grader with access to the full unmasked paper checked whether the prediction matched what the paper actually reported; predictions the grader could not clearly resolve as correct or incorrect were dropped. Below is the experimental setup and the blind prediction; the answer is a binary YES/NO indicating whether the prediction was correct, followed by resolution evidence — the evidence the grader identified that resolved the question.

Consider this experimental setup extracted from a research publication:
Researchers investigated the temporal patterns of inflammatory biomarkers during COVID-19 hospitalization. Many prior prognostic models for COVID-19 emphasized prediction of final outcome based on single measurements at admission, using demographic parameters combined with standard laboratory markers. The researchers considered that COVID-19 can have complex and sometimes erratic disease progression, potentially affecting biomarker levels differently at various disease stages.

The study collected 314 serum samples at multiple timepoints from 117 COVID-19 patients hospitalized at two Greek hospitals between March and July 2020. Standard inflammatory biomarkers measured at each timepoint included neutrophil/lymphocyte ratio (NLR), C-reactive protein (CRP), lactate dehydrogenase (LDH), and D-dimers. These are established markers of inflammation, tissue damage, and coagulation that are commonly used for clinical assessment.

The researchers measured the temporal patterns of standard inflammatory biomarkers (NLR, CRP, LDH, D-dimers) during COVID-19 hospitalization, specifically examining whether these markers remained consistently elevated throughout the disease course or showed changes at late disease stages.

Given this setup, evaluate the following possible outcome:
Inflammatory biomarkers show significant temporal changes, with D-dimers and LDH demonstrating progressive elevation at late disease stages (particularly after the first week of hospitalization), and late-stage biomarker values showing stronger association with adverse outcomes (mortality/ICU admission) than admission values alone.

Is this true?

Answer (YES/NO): NO